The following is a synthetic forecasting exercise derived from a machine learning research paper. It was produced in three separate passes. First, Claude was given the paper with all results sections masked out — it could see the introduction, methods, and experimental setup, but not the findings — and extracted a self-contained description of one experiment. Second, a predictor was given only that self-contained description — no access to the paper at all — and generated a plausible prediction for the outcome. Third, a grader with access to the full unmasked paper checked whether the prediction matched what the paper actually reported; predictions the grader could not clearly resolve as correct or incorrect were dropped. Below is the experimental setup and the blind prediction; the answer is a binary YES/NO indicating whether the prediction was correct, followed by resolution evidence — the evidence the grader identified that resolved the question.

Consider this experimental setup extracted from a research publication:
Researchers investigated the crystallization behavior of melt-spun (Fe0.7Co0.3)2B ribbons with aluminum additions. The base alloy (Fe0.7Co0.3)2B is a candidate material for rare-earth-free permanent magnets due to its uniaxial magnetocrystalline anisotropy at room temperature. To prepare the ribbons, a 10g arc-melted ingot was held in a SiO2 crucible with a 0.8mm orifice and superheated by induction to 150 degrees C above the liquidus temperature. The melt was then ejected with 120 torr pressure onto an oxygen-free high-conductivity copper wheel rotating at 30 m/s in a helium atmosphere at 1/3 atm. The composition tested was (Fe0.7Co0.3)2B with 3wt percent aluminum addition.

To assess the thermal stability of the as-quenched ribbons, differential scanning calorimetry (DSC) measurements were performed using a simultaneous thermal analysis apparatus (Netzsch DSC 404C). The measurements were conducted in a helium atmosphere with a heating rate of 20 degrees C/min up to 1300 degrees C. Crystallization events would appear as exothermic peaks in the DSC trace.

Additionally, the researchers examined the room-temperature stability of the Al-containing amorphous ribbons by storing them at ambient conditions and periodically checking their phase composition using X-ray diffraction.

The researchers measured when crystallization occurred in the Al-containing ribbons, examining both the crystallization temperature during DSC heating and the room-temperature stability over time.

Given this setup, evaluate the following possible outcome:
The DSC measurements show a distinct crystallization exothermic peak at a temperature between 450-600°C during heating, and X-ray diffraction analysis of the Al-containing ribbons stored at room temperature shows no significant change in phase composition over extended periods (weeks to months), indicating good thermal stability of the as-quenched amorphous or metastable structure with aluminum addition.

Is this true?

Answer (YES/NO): NO